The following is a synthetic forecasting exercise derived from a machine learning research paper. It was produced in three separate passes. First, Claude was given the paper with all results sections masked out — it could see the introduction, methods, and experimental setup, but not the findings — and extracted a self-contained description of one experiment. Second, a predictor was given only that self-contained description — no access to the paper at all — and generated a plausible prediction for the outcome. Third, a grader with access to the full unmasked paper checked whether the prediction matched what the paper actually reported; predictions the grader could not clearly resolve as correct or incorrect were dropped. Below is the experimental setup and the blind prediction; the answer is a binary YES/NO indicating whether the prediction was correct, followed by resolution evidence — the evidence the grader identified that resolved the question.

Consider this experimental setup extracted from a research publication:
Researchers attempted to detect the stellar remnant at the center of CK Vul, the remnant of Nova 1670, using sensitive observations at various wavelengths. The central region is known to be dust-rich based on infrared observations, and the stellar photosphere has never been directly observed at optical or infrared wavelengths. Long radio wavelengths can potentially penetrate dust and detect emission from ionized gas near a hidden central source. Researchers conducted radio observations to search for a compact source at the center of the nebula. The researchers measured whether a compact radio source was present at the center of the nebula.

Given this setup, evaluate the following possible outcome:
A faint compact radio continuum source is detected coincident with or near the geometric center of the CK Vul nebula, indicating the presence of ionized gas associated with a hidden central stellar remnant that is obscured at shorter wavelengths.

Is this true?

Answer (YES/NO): YES